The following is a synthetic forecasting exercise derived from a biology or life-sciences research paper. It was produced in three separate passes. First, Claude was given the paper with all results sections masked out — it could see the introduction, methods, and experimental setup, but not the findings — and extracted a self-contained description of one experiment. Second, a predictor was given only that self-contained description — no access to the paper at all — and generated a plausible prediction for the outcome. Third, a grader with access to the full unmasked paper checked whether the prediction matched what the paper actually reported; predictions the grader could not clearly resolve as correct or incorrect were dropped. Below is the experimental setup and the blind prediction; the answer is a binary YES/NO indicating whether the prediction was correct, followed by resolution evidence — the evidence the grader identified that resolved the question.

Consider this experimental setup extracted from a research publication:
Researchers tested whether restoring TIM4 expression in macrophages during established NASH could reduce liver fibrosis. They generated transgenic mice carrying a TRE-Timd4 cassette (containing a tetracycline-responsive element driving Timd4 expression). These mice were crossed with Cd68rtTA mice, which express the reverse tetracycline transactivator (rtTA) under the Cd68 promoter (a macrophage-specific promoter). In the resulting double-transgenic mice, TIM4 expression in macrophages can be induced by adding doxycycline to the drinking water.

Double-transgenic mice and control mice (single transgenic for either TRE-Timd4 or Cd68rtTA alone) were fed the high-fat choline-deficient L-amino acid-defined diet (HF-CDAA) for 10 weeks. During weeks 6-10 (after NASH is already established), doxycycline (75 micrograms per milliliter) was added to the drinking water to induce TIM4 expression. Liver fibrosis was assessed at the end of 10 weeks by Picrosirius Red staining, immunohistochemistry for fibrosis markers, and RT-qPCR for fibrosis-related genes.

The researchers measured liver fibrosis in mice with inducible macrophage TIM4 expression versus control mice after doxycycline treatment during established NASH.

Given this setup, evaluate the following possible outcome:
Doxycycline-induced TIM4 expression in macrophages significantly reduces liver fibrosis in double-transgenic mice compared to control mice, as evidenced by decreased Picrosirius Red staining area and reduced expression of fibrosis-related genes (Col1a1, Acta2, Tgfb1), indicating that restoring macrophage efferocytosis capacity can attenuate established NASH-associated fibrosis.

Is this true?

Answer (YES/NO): YES